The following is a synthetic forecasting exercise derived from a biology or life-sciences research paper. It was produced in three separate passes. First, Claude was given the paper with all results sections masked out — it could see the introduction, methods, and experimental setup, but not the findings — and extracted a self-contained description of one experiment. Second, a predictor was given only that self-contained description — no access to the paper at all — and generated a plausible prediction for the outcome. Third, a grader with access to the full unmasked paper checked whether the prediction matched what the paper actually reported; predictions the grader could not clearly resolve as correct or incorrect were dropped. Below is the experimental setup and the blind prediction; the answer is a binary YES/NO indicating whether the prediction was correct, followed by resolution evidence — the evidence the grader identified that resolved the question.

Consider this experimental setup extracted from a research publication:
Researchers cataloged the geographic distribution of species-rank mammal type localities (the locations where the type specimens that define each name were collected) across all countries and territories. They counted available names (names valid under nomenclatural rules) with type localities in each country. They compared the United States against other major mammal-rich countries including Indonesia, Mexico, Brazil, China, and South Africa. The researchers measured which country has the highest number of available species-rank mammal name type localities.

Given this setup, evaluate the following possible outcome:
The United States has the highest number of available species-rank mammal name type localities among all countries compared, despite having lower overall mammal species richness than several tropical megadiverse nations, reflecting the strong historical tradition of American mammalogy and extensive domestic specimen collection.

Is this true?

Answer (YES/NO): YES